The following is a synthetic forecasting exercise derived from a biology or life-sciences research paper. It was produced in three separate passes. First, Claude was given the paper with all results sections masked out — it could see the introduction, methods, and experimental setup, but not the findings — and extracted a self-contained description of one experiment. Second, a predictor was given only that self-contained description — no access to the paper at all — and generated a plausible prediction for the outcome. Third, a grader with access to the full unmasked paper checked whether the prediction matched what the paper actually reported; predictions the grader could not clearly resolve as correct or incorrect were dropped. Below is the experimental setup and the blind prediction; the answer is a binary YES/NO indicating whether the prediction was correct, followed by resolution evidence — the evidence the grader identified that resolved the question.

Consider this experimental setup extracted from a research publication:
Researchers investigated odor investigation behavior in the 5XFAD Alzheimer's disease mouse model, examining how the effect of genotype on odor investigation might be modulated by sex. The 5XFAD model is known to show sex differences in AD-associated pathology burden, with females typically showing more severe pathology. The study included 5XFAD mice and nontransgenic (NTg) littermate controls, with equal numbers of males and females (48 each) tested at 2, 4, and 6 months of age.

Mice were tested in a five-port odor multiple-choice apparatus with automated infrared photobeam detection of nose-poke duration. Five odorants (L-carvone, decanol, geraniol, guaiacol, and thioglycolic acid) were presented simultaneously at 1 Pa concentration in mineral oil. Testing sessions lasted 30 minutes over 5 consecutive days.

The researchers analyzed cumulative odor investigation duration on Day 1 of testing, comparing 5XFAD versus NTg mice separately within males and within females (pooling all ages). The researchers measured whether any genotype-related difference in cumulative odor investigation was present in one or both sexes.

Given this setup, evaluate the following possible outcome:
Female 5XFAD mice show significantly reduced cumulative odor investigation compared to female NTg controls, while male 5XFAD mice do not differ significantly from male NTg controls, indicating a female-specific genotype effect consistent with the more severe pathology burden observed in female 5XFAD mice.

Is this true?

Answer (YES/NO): NO